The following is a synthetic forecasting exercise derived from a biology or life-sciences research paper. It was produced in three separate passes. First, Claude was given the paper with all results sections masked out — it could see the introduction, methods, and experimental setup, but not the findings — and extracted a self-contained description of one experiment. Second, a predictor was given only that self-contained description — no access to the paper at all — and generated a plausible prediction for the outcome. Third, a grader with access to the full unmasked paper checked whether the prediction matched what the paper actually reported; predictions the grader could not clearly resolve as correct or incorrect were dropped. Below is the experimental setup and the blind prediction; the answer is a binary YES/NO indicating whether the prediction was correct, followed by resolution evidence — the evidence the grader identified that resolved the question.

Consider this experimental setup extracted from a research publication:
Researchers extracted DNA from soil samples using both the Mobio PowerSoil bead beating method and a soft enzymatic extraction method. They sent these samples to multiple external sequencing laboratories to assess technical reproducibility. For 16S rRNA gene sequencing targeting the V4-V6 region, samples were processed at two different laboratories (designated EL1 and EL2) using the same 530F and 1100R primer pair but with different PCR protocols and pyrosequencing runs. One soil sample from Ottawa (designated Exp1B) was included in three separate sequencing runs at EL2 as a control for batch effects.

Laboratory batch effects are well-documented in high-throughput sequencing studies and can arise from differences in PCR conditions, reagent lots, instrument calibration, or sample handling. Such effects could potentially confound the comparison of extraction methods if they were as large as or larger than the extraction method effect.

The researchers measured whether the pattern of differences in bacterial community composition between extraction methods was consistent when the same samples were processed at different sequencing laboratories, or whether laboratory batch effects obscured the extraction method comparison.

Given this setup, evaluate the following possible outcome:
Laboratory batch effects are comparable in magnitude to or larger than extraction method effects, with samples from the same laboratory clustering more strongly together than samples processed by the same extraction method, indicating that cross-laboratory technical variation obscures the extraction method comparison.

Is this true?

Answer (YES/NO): NO